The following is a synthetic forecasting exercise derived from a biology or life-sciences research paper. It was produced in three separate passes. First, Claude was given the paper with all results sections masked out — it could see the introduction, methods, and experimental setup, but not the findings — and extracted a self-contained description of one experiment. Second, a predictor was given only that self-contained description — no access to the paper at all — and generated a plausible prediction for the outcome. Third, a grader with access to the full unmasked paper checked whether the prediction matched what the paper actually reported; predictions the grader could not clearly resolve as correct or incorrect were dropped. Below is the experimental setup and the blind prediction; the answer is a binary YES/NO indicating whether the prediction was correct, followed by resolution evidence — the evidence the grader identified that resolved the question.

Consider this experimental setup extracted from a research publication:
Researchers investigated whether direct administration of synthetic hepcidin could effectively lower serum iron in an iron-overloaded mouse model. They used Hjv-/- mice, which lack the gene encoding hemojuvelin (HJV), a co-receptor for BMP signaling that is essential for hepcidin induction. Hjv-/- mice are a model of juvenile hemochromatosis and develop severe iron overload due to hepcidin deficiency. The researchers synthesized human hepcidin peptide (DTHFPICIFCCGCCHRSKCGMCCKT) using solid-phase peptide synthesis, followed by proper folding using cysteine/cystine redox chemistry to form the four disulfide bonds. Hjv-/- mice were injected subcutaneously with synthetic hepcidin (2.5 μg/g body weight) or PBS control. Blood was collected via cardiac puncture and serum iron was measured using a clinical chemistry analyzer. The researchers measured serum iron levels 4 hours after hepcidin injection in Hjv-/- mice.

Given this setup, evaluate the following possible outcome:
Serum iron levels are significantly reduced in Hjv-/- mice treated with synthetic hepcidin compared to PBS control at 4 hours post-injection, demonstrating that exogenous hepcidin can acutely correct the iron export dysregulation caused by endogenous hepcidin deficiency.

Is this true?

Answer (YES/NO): NO